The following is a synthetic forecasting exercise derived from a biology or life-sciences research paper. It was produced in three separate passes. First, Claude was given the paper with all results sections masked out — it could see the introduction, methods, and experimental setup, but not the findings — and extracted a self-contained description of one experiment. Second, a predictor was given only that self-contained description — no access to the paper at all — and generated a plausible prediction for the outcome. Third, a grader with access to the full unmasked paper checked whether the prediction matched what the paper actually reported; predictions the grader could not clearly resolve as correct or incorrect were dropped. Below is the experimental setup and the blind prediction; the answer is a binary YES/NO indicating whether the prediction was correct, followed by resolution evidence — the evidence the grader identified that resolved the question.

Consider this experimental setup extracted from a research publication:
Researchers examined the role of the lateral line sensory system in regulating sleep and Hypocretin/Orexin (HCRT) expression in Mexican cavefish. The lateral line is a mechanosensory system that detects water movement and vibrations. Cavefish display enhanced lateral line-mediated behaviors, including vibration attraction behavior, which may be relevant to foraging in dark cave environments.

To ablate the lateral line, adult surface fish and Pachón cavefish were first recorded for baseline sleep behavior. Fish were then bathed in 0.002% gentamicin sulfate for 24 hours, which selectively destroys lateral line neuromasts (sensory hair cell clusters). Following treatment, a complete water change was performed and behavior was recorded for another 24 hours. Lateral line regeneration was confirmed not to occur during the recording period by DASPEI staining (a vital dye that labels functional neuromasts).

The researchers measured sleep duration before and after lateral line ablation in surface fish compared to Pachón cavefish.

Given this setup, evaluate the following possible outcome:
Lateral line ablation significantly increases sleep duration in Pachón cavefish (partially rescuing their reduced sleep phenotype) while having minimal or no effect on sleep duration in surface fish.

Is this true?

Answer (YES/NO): YES